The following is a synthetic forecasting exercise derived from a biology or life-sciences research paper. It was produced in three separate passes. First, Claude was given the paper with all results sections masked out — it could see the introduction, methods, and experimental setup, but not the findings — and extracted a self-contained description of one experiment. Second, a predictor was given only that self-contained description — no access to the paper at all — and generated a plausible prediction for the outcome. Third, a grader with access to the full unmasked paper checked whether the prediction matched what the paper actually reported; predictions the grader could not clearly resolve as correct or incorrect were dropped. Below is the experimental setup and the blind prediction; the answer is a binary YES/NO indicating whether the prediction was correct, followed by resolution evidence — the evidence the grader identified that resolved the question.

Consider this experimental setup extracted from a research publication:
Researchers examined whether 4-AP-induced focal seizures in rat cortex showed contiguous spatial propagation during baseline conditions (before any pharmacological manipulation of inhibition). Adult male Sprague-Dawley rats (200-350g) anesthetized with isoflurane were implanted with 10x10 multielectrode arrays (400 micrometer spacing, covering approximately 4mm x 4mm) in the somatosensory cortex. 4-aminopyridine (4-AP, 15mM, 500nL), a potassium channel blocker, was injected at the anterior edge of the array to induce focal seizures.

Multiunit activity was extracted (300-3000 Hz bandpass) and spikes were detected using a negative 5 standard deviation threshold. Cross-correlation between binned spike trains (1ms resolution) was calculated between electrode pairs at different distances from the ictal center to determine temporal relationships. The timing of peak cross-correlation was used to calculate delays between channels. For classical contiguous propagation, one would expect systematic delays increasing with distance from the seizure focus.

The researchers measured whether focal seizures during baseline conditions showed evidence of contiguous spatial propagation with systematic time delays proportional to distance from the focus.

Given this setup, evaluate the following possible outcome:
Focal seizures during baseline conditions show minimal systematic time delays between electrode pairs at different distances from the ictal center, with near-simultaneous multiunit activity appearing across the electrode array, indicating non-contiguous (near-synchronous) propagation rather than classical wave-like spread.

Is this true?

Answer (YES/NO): NO